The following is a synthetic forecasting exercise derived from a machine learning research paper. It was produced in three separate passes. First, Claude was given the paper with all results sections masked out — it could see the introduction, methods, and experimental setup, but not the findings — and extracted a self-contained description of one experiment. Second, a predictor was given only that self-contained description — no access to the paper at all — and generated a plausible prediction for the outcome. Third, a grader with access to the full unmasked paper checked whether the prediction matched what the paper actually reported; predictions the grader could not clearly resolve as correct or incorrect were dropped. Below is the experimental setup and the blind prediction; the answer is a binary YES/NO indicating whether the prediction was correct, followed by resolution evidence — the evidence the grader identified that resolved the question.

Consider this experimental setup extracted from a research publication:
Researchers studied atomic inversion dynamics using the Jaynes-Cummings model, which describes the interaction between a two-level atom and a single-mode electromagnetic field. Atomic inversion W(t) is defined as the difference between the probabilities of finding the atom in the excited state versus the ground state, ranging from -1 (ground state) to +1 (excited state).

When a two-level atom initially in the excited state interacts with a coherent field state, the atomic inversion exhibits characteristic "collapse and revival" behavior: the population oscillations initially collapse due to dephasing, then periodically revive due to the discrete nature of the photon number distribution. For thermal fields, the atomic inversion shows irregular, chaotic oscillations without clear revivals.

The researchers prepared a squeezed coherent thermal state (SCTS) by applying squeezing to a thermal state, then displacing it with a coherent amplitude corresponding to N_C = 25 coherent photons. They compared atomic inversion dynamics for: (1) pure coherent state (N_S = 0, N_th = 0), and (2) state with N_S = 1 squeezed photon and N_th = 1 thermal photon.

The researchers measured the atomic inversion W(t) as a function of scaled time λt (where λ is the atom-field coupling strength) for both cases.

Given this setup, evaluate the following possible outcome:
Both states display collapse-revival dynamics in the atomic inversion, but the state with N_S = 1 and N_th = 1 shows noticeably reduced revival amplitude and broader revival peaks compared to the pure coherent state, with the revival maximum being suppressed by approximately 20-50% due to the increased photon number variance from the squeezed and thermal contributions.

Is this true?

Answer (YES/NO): NO